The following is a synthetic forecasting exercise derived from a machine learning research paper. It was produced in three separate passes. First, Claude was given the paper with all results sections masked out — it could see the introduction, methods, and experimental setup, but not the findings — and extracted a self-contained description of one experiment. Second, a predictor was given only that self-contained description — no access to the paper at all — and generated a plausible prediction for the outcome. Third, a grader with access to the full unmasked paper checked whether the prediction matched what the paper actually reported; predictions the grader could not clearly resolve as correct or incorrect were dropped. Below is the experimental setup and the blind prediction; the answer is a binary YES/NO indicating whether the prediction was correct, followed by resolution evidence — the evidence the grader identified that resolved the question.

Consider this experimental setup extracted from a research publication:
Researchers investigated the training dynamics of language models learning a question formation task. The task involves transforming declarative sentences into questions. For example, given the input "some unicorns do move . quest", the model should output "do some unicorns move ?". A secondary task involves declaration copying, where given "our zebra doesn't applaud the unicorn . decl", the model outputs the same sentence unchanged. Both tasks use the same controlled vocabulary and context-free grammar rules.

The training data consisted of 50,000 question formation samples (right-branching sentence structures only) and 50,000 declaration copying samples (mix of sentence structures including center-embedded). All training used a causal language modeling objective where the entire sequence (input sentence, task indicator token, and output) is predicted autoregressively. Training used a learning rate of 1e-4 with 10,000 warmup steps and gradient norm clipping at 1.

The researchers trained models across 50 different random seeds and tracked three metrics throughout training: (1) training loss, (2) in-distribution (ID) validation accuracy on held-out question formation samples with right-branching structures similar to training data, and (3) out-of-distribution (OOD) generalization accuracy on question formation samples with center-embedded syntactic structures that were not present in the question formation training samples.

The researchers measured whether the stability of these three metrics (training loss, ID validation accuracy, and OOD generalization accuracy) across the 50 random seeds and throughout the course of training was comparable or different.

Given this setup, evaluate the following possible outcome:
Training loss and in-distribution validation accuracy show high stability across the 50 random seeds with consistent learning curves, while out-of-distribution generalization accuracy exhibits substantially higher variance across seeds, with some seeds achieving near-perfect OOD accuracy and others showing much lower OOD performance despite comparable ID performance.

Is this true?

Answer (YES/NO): YES